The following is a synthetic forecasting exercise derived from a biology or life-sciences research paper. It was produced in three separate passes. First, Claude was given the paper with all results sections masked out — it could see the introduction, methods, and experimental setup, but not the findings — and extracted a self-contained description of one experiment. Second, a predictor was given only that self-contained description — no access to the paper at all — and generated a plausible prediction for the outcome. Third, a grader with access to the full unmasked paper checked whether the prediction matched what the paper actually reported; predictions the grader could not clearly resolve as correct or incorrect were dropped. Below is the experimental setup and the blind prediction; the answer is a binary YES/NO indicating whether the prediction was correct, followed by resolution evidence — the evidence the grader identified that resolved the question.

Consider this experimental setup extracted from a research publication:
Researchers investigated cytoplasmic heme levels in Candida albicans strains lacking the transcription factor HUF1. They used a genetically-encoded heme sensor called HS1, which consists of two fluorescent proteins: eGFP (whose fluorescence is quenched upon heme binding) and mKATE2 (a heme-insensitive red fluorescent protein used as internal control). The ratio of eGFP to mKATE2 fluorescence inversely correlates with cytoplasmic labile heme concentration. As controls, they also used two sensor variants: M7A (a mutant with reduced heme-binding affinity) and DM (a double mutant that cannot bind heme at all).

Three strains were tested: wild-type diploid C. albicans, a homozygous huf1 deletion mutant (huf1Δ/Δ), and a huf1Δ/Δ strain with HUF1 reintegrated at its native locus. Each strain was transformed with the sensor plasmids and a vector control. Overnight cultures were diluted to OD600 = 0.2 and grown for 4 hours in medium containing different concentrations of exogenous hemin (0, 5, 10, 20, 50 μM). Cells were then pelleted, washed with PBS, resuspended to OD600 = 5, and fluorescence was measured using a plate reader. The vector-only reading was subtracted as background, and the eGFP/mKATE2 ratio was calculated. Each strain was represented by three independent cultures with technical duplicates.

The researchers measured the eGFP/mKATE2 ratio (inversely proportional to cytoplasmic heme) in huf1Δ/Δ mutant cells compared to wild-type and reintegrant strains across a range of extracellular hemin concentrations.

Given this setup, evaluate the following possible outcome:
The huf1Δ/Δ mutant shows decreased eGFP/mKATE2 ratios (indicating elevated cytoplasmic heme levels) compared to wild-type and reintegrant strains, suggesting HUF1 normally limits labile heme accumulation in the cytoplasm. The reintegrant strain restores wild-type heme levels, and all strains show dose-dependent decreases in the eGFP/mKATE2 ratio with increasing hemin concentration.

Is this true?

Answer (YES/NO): YES